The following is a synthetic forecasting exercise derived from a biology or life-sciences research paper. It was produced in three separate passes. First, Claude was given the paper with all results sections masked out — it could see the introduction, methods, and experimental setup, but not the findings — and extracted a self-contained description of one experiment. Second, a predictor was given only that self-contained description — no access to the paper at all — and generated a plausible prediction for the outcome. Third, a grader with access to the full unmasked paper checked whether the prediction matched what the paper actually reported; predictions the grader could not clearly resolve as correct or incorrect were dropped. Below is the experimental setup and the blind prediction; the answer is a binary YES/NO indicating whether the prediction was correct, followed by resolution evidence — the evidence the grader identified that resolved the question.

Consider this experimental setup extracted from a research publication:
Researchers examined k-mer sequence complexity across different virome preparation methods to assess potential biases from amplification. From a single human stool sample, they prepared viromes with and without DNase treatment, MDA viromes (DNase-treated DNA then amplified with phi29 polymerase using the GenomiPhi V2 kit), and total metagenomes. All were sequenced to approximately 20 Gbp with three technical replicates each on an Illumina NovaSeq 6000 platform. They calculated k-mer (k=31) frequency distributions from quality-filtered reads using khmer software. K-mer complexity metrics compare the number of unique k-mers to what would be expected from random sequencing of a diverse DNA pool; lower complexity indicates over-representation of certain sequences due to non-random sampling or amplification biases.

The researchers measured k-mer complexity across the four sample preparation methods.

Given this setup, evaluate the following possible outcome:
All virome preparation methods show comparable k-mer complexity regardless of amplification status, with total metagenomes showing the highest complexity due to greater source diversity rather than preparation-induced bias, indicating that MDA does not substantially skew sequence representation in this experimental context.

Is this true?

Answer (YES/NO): NO